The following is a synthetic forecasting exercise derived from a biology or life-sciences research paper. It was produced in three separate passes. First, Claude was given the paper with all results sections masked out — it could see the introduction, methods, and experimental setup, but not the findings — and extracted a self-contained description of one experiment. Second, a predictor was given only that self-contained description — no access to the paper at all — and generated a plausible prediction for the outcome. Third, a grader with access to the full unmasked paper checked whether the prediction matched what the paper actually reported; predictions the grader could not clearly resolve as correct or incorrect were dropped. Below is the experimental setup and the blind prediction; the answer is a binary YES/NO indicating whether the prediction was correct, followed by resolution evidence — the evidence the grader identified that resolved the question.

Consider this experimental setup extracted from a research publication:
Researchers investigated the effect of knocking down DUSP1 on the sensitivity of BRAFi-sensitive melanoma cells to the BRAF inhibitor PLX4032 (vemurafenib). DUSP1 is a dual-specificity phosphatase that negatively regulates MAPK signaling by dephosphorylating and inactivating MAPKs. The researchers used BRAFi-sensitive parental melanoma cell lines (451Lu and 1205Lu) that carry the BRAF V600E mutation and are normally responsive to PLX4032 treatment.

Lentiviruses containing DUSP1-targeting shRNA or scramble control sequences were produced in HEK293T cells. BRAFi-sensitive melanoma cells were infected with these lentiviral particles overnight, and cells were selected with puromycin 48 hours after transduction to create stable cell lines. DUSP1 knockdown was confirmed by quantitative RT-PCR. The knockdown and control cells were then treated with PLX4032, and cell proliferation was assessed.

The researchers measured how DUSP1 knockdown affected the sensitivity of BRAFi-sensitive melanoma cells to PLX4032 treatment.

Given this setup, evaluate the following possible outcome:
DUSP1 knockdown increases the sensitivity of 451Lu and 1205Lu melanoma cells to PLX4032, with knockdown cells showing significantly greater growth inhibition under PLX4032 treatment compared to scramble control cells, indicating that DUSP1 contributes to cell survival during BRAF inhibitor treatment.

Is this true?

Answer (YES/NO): NO